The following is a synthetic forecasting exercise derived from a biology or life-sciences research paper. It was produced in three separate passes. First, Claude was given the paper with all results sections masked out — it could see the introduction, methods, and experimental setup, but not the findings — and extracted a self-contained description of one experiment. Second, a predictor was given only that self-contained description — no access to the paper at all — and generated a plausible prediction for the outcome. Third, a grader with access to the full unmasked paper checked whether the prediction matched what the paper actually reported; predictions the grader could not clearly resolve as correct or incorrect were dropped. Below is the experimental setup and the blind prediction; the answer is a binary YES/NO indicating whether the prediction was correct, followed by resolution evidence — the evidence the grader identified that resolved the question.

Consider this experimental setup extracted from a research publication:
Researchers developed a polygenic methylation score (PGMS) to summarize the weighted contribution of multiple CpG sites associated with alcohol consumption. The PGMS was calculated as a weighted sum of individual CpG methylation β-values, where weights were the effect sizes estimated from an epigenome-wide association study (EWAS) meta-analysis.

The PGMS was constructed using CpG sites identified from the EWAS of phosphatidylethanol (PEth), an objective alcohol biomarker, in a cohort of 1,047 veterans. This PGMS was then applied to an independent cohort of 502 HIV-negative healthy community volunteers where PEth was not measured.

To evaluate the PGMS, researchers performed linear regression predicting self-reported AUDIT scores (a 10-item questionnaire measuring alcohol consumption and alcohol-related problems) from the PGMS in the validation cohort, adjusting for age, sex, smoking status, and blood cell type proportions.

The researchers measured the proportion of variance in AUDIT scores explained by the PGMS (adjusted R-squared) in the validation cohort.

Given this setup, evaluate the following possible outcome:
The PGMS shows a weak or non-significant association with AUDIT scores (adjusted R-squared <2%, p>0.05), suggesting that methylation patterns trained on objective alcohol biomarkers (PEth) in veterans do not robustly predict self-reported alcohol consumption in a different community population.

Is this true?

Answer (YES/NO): NO